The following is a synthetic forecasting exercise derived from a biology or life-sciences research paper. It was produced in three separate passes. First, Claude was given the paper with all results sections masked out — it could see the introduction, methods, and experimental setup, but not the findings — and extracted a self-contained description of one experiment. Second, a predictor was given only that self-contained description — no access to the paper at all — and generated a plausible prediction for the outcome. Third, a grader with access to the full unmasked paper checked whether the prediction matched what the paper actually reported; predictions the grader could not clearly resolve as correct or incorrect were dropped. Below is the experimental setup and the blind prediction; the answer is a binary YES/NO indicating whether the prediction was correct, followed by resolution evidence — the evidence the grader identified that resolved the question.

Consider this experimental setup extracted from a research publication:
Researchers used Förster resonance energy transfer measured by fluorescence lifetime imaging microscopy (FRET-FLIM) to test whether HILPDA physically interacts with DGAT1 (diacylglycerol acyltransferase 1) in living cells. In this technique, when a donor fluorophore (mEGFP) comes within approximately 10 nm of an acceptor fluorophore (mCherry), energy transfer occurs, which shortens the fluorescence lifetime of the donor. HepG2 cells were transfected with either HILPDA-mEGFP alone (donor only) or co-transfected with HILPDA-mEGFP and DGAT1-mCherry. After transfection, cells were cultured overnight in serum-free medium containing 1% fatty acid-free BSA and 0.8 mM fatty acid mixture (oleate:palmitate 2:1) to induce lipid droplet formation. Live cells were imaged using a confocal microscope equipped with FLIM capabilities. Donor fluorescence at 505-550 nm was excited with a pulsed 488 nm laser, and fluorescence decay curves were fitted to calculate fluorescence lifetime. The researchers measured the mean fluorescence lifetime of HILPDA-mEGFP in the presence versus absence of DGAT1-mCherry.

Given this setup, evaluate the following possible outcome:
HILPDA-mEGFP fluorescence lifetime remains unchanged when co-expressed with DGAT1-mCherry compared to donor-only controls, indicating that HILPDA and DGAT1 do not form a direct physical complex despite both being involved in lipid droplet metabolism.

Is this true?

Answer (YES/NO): NO